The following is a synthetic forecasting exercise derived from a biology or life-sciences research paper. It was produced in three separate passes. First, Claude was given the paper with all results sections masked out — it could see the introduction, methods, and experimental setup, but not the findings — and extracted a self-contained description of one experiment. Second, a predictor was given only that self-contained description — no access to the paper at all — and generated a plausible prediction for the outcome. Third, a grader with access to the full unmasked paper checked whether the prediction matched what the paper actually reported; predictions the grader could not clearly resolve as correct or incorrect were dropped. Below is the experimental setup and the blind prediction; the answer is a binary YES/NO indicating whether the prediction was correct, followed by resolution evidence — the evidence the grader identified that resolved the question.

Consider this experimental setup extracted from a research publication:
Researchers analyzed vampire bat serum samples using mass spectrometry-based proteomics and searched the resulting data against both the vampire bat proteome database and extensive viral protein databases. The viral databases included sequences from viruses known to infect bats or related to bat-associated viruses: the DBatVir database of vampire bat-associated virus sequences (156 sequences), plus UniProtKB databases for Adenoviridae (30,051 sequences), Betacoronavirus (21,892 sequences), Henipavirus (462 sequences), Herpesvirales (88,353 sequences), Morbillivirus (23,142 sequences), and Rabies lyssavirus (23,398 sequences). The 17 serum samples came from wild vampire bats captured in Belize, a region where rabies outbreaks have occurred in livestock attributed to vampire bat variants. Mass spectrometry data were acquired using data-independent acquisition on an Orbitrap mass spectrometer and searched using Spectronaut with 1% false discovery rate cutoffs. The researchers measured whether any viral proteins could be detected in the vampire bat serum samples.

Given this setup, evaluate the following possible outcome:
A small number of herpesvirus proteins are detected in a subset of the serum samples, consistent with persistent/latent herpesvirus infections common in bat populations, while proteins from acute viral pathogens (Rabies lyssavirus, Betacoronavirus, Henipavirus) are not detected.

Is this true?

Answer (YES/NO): NO